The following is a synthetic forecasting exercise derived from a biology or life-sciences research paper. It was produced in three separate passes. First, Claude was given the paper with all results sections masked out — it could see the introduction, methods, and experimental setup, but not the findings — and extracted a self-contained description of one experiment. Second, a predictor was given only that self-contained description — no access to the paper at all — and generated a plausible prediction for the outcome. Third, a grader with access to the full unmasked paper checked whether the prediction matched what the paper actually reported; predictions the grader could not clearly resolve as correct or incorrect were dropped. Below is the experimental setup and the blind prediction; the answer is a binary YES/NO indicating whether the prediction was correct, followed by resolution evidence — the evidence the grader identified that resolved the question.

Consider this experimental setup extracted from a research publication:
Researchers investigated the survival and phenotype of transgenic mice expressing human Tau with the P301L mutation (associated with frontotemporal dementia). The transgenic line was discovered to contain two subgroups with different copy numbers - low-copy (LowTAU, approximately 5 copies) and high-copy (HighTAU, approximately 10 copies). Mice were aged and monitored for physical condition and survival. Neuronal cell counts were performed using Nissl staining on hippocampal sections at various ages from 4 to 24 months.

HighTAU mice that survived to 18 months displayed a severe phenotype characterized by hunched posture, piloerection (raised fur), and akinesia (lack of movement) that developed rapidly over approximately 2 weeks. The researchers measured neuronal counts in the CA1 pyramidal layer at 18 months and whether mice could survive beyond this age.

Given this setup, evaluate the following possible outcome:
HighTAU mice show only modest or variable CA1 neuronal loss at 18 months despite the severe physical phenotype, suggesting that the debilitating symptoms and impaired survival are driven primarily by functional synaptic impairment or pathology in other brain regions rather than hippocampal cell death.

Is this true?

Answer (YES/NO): NO